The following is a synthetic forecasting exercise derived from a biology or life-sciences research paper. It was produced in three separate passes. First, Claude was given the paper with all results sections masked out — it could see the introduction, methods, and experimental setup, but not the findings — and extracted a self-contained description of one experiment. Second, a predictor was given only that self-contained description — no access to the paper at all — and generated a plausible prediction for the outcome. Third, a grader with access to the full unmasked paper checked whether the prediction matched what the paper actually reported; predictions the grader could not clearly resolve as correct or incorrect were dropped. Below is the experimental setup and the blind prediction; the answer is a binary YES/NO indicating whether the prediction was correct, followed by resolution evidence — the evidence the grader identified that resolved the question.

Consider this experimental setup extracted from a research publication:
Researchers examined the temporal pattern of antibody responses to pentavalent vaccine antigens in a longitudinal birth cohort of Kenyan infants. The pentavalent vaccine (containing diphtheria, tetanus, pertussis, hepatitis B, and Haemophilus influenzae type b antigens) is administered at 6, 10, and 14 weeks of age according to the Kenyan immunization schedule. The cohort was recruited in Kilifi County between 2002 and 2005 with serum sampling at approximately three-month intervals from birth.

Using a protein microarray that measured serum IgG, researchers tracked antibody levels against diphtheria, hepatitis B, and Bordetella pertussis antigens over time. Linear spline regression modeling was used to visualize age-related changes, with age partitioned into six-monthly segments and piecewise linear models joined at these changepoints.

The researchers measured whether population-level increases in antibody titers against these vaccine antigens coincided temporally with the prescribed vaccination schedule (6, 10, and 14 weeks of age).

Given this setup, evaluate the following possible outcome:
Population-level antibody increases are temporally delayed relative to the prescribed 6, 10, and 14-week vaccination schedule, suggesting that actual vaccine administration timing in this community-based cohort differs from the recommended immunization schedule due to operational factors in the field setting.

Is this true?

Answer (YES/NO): NO